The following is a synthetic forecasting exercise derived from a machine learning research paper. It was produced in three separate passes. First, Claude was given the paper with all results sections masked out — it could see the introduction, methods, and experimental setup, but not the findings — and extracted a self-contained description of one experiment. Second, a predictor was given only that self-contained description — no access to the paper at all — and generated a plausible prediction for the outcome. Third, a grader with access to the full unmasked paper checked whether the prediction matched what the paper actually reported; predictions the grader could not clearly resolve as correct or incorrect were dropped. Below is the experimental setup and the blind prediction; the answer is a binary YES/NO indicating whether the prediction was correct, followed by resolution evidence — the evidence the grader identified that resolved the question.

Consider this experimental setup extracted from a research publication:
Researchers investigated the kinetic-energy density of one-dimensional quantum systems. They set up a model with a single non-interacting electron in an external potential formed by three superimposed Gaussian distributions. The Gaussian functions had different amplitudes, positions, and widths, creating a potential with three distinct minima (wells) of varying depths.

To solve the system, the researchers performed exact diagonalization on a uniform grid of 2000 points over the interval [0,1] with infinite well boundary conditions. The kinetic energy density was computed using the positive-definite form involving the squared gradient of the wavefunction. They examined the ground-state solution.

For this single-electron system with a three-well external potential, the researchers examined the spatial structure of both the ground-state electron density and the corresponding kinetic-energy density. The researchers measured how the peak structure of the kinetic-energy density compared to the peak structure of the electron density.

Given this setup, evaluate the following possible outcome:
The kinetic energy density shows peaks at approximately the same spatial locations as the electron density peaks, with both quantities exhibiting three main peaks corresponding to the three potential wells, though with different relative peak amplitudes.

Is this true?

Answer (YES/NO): NO